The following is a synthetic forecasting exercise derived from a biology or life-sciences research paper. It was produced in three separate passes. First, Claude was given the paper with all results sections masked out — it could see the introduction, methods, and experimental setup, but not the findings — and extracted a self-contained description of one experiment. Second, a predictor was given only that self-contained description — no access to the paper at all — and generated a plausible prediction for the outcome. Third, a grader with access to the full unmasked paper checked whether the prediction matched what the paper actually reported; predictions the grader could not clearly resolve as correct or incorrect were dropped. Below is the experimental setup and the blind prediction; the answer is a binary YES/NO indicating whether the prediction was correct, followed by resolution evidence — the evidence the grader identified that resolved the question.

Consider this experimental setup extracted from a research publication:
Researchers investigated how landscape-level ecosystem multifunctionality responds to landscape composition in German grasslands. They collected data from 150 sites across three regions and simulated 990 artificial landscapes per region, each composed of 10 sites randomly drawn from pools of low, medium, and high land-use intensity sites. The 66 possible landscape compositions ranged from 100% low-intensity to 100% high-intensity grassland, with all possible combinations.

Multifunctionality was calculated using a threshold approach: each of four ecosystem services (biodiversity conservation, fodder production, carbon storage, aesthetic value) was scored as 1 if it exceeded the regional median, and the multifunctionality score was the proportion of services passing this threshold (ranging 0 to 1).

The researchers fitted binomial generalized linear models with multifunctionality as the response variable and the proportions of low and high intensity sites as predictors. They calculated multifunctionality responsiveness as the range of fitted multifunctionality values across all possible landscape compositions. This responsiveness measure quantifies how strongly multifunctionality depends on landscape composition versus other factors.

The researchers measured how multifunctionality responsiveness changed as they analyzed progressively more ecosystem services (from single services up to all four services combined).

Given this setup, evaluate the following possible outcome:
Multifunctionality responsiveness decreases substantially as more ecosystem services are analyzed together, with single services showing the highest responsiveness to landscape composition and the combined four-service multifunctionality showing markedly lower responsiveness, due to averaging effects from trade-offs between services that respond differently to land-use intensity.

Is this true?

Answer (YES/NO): YES